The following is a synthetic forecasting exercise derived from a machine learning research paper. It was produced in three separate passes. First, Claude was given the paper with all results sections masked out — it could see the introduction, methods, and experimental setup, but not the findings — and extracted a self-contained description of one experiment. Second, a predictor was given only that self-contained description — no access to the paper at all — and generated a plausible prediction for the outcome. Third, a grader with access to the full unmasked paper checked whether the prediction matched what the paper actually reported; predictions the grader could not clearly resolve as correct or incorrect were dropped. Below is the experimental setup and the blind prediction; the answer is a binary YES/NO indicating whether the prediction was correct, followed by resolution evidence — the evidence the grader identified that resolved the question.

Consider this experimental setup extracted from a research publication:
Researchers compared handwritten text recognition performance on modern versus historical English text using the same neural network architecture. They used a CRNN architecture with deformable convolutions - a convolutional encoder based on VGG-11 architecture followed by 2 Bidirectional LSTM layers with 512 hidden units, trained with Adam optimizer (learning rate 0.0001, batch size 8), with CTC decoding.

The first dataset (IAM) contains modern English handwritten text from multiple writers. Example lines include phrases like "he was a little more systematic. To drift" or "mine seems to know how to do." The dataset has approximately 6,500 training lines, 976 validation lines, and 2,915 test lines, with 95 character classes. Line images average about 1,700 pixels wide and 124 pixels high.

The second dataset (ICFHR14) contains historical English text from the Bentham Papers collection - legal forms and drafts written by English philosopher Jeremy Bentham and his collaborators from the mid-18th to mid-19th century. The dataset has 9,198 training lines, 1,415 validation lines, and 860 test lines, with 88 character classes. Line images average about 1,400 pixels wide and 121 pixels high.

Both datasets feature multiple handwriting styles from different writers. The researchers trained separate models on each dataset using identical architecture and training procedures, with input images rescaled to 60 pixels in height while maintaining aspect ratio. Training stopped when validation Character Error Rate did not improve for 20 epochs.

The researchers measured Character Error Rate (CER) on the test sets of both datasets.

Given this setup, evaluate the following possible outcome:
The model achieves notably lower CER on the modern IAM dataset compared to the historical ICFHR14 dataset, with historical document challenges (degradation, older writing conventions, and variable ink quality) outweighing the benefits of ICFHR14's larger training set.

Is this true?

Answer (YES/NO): NO